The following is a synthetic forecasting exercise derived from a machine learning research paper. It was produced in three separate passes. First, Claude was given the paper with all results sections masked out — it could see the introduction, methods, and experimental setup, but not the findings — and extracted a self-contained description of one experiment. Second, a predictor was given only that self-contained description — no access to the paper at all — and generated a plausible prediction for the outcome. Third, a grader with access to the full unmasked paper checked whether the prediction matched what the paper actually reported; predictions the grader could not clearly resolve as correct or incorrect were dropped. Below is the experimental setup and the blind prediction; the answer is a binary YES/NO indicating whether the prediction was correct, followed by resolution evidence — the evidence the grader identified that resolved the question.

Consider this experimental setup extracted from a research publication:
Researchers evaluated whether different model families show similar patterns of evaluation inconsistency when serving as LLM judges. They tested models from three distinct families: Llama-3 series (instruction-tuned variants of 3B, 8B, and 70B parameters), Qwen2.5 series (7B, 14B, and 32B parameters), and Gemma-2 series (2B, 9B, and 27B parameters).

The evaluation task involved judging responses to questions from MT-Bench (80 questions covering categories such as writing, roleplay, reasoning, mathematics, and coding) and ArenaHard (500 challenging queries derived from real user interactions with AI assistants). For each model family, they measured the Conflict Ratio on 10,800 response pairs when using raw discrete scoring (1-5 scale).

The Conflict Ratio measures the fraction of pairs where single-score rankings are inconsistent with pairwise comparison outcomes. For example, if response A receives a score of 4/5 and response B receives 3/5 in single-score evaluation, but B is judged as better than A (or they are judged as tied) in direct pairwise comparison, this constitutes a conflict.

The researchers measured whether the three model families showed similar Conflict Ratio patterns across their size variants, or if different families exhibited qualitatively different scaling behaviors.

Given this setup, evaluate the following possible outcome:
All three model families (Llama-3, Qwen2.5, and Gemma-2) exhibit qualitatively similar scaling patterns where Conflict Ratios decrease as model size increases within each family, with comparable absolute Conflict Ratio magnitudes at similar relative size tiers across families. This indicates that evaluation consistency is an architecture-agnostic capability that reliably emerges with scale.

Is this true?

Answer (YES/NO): NO